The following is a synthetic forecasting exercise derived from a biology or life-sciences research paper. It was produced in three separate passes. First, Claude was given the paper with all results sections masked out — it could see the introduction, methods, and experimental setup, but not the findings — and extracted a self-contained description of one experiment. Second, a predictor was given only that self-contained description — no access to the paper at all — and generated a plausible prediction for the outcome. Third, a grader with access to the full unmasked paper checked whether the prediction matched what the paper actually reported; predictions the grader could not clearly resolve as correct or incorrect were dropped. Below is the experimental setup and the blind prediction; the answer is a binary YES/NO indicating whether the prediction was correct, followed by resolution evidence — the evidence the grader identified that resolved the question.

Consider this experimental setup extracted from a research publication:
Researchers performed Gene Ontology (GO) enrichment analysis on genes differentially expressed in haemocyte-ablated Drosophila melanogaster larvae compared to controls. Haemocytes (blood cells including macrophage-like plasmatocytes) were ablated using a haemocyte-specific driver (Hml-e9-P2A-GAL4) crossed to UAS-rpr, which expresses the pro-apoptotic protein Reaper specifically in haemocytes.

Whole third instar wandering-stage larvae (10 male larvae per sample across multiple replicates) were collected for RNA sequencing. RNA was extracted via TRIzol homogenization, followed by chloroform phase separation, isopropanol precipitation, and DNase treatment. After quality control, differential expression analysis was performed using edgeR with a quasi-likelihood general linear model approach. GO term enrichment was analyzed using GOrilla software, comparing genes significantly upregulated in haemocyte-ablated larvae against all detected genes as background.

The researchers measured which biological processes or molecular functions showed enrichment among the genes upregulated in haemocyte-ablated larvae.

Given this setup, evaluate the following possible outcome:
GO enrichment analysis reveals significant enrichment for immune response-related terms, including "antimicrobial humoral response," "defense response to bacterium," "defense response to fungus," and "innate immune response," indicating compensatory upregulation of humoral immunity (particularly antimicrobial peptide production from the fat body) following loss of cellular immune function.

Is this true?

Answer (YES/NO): NO